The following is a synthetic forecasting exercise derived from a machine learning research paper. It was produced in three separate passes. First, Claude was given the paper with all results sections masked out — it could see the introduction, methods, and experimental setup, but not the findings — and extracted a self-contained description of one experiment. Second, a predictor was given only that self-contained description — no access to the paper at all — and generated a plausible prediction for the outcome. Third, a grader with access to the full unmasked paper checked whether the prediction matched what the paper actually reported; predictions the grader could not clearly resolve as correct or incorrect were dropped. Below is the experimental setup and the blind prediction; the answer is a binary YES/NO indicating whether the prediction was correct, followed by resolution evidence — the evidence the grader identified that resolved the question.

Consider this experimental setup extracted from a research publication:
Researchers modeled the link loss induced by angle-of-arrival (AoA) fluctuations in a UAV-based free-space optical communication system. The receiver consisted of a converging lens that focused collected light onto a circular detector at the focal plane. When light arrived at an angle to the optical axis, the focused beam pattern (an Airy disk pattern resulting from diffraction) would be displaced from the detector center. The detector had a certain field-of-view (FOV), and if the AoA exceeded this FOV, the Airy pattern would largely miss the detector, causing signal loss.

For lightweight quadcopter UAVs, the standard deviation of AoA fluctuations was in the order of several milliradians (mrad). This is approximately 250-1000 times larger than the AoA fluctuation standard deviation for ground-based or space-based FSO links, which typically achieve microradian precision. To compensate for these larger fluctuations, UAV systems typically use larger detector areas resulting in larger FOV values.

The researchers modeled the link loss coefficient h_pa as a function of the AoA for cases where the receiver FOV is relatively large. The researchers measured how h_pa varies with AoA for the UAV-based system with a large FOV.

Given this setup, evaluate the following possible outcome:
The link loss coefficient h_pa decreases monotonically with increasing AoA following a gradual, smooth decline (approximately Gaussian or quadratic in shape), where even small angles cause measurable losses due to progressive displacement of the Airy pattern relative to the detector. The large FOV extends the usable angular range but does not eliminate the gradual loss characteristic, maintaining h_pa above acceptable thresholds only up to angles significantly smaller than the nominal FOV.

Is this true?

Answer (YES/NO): NO